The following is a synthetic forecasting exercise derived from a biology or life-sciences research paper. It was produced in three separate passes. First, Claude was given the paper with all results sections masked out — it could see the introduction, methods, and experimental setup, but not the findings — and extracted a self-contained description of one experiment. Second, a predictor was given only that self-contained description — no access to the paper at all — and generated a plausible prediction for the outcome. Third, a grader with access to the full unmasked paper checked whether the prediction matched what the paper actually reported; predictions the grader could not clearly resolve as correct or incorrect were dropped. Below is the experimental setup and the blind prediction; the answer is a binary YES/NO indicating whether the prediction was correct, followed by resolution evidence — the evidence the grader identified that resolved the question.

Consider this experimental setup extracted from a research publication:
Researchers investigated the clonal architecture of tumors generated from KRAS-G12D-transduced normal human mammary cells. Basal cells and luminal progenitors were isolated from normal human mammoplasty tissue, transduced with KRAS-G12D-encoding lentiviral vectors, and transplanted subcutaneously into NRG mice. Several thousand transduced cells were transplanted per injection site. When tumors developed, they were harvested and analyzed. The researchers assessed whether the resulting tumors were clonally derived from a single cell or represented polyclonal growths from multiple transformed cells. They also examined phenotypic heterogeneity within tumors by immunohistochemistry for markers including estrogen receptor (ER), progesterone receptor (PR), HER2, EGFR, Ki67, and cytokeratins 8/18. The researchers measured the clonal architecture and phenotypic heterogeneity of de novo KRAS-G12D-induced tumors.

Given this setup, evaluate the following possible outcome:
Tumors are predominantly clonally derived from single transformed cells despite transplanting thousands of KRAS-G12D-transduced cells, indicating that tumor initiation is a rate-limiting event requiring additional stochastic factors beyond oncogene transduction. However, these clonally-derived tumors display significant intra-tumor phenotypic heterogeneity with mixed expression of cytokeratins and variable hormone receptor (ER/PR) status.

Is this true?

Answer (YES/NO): NO